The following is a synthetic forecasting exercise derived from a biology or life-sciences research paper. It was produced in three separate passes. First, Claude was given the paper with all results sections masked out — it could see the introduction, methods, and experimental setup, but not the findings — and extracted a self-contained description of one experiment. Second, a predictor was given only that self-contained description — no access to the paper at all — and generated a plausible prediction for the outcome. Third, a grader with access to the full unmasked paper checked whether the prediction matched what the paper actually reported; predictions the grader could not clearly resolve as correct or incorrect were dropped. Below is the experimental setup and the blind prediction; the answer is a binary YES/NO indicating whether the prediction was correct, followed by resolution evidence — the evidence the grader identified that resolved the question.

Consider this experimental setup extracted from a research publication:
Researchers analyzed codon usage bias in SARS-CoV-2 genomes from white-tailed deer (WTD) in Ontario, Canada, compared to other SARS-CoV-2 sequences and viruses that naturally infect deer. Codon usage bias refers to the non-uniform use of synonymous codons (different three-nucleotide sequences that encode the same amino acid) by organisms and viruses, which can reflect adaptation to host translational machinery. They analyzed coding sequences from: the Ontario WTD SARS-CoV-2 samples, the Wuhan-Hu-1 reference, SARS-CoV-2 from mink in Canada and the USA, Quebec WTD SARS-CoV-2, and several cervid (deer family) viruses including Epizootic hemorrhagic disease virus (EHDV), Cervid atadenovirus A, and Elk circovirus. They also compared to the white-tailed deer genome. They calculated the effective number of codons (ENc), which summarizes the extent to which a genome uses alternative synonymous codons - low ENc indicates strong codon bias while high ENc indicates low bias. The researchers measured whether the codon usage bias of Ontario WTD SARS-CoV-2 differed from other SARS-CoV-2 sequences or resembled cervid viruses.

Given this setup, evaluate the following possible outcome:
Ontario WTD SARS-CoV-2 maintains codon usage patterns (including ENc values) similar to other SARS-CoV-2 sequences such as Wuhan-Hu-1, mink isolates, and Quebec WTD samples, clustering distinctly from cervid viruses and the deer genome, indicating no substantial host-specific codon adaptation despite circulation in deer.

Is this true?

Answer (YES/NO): YES